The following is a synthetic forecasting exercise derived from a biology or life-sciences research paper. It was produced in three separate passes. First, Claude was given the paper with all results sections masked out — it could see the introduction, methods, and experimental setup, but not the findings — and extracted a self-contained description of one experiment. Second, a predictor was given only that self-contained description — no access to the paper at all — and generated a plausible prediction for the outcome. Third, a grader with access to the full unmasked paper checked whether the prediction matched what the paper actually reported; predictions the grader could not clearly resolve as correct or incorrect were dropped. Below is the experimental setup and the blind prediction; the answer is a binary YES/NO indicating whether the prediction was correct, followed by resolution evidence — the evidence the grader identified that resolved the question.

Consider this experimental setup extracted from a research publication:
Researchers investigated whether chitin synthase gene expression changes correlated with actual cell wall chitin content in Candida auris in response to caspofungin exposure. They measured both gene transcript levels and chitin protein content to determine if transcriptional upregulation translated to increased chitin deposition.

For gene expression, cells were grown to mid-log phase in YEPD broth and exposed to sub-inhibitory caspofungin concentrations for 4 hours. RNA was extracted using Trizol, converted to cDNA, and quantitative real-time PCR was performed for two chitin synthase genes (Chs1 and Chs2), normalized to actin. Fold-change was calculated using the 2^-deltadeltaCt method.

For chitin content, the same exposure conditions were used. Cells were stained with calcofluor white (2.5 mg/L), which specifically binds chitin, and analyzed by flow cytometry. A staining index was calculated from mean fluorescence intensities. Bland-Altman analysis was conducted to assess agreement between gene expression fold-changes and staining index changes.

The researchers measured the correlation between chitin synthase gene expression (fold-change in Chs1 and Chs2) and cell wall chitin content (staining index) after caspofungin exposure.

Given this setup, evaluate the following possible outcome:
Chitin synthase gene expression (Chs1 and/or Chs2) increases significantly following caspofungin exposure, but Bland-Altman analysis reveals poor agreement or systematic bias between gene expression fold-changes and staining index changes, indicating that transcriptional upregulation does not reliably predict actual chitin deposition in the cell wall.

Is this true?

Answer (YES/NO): NO